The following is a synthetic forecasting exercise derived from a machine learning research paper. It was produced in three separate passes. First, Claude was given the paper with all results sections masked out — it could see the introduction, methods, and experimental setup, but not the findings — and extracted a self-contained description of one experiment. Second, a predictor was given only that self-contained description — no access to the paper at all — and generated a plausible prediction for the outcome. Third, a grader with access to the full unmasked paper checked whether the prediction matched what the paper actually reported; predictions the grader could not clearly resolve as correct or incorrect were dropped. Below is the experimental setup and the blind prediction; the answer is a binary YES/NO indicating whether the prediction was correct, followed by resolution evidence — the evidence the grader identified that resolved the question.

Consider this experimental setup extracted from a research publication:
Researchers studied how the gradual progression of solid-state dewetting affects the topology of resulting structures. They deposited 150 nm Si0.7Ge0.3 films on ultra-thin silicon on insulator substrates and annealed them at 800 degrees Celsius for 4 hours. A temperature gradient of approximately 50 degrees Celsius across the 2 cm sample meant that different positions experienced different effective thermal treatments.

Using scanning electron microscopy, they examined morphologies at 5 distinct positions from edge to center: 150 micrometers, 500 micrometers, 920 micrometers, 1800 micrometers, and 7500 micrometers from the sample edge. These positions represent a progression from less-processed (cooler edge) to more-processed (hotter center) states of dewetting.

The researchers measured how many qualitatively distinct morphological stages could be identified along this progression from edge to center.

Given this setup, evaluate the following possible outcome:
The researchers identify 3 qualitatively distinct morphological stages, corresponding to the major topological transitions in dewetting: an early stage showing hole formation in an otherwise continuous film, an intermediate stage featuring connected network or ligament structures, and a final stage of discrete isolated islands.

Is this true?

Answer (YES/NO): YES